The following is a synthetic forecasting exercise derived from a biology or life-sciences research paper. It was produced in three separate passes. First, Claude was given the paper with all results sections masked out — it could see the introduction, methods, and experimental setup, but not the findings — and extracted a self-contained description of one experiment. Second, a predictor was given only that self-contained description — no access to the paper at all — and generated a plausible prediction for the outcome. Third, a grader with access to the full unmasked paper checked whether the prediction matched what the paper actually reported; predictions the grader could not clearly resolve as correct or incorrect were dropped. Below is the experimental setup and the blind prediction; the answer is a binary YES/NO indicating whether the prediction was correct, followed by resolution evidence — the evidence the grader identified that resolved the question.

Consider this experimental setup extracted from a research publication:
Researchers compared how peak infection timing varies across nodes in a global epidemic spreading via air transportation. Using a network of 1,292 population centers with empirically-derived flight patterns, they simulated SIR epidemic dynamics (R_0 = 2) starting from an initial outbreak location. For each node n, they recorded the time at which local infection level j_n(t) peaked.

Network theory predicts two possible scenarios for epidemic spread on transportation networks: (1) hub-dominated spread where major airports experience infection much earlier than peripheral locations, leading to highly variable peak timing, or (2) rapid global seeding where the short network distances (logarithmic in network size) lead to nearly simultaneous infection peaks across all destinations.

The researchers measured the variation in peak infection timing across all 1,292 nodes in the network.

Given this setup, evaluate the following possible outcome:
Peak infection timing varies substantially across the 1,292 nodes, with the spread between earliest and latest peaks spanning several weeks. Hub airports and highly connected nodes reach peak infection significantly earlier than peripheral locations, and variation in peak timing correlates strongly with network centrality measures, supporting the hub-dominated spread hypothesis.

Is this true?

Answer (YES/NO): NO